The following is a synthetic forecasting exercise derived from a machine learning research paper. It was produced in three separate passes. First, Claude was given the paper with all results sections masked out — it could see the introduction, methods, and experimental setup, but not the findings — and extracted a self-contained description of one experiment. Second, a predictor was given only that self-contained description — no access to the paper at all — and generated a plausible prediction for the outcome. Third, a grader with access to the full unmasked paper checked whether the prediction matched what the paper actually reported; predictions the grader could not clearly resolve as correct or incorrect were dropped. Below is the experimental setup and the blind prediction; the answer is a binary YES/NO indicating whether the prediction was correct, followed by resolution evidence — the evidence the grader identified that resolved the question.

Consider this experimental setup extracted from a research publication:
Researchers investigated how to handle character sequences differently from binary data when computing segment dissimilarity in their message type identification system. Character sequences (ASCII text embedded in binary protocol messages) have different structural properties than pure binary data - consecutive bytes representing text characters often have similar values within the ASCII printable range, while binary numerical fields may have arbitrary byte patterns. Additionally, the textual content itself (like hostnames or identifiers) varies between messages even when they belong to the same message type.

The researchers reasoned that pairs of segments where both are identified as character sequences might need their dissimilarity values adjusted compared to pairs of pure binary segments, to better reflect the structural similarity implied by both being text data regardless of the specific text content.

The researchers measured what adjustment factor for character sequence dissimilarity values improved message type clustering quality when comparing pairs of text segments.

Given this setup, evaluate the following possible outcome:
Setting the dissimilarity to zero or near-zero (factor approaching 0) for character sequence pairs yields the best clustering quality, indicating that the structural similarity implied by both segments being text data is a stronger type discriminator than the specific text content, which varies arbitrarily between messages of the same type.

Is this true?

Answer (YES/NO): NO